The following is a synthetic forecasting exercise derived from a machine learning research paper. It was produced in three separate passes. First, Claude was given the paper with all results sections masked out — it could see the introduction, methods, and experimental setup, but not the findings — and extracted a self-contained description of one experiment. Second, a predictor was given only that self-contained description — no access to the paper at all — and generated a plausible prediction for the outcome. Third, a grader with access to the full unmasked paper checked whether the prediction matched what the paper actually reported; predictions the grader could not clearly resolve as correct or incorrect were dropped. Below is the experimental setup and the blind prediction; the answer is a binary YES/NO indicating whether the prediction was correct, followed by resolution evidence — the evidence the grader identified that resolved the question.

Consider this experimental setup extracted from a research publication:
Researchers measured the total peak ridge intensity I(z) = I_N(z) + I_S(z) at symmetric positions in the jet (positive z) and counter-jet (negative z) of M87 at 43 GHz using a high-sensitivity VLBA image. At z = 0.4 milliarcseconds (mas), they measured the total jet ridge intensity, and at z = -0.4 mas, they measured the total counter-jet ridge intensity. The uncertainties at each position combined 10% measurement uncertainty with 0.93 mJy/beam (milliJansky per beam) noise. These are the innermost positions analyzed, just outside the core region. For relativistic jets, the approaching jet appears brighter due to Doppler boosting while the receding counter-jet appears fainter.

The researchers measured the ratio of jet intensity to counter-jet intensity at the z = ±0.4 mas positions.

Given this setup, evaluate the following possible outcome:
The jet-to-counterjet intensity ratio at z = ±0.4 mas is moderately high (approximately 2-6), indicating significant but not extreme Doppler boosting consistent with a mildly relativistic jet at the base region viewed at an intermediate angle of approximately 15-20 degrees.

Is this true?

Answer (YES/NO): YES